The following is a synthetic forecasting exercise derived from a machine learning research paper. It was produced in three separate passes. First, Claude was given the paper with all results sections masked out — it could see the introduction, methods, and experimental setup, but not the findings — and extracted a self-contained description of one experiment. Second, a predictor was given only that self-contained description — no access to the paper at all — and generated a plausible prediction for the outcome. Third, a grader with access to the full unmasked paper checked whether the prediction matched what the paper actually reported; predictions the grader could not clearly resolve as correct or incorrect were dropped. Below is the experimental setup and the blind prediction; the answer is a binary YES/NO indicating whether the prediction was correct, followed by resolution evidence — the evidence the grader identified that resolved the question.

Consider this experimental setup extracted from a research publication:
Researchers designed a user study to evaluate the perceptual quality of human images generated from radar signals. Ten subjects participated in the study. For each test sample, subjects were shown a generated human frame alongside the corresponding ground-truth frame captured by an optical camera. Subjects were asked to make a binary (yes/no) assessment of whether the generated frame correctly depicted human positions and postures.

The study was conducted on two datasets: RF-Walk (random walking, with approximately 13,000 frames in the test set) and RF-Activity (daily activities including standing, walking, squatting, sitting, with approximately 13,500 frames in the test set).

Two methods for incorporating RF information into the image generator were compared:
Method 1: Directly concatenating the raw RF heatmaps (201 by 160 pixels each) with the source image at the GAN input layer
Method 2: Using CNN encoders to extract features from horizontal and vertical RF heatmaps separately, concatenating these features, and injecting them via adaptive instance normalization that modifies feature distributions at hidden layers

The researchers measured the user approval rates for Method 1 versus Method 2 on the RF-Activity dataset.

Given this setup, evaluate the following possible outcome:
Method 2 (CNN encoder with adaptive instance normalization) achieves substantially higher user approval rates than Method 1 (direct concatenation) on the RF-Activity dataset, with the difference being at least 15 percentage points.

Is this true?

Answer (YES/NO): YES